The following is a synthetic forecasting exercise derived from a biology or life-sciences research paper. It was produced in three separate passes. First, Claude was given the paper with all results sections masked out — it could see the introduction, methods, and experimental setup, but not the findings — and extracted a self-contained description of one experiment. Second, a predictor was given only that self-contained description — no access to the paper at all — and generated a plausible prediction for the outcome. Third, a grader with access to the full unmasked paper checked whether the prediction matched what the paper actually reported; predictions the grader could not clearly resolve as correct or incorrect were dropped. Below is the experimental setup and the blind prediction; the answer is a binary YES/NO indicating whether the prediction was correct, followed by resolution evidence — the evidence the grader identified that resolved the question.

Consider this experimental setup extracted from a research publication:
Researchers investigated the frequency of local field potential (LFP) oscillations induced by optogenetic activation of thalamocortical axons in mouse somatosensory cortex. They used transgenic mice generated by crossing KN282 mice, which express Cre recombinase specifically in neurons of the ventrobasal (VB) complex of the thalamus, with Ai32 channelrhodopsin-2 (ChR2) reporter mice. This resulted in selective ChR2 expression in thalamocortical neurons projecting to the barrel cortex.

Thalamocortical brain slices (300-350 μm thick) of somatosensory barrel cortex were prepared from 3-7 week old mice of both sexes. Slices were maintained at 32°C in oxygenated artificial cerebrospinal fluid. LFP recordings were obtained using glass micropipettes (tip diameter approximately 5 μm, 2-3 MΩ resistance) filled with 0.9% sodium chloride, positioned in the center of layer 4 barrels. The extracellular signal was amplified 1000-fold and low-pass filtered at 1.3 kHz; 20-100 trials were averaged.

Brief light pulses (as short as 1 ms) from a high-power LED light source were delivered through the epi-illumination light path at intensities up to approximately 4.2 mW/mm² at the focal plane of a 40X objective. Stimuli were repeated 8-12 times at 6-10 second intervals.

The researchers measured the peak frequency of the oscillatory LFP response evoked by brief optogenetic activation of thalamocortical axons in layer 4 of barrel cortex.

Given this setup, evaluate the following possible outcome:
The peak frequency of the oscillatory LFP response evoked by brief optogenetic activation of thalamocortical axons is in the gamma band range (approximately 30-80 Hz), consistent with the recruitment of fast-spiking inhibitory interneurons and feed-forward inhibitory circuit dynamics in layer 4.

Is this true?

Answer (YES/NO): NO